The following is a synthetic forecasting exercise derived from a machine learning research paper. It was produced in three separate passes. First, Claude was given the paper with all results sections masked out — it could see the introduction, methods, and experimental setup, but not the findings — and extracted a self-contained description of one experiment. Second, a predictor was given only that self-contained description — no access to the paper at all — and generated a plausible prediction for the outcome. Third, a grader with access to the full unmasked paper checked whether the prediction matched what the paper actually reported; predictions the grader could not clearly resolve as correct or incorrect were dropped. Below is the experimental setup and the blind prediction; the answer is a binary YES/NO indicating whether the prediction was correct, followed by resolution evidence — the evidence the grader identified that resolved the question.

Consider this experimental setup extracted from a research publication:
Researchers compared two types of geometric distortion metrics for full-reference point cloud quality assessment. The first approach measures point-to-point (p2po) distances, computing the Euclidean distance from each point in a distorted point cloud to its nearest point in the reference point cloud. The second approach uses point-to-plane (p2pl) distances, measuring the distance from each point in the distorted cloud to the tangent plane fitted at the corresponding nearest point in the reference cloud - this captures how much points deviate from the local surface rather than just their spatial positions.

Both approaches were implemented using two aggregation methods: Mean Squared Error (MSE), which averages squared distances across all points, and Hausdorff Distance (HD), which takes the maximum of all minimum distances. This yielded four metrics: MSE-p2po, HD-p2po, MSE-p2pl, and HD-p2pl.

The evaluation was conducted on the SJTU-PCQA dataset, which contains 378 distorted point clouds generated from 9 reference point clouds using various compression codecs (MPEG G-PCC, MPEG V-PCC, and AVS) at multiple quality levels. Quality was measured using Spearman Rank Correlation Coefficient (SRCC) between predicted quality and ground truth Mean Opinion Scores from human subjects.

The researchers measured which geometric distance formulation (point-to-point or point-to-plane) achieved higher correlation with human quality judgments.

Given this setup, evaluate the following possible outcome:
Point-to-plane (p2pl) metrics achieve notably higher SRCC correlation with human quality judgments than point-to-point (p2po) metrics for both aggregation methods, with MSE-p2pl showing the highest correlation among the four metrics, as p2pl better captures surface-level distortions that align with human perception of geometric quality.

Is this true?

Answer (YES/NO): NO